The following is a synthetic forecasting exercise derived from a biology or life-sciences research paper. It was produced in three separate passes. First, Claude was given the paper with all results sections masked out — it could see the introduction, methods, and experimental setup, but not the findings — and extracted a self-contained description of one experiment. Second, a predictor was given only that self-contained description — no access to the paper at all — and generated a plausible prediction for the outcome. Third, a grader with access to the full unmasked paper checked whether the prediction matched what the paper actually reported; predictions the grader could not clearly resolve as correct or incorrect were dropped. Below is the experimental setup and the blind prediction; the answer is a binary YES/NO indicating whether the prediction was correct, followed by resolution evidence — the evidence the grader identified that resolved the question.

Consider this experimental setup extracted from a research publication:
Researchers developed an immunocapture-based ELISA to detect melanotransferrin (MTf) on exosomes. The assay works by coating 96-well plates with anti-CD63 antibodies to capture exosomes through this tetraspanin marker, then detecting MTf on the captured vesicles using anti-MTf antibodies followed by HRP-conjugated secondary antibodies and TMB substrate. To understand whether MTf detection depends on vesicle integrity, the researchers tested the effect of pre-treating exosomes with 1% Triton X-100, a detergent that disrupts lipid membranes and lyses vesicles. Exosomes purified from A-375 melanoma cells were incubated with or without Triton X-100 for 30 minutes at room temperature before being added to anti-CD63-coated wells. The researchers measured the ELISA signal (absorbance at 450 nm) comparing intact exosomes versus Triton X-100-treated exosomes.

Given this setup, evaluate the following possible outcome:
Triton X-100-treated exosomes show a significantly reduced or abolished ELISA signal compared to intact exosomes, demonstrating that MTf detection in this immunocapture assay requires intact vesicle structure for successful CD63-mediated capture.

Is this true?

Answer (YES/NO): YES